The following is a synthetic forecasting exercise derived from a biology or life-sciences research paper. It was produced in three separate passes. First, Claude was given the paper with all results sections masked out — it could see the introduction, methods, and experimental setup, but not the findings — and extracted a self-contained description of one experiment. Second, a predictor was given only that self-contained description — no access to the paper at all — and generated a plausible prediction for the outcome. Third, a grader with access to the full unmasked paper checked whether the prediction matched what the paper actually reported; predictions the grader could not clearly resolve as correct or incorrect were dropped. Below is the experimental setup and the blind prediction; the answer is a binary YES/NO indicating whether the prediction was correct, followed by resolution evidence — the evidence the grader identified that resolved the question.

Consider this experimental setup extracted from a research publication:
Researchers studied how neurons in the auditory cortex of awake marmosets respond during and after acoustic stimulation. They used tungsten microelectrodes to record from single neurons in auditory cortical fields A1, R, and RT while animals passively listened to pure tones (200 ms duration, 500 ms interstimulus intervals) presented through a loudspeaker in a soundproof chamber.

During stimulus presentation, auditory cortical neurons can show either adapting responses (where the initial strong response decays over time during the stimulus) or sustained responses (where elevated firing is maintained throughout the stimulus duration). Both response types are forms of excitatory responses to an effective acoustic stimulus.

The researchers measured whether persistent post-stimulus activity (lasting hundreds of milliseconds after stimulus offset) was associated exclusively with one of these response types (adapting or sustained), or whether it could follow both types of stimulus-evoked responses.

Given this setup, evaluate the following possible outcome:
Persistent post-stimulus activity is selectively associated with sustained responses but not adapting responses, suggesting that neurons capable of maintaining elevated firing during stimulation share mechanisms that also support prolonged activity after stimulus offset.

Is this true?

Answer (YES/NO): NO